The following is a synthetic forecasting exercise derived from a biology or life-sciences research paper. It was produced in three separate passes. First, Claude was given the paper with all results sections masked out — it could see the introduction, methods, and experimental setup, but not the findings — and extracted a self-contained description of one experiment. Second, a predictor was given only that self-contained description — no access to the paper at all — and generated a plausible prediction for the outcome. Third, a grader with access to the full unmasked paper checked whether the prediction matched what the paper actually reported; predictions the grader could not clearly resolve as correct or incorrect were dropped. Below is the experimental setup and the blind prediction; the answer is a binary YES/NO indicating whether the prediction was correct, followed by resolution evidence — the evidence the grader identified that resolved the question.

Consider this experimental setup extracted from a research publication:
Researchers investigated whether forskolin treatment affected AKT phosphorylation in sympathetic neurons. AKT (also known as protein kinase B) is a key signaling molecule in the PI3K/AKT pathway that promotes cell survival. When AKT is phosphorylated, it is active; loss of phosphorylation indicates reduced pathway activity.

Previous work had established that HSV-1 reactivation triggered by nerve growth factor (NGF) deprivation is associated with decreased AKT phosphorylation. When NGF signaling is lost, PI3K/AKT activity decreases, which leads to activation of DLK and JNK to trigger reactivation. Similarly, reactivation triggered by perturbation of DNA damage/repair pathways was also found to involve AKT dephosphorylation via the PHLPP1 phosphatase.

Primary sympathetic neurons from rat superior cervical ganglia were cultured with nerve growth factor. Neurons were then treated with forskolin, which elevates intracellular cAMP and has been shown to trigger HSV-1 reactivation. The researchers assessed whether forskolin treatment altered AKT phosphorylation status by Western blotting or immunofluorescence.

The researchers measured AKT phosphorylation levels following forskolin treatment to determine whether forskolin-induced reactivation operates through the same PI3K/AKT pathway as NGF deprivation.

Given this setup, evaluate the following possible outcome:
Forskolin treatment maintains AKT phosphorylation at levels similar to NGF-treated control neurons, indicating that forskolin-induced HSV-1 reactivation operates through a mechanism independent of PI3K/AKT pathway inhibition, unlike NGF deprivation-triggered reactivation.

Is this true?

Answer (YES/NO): YES